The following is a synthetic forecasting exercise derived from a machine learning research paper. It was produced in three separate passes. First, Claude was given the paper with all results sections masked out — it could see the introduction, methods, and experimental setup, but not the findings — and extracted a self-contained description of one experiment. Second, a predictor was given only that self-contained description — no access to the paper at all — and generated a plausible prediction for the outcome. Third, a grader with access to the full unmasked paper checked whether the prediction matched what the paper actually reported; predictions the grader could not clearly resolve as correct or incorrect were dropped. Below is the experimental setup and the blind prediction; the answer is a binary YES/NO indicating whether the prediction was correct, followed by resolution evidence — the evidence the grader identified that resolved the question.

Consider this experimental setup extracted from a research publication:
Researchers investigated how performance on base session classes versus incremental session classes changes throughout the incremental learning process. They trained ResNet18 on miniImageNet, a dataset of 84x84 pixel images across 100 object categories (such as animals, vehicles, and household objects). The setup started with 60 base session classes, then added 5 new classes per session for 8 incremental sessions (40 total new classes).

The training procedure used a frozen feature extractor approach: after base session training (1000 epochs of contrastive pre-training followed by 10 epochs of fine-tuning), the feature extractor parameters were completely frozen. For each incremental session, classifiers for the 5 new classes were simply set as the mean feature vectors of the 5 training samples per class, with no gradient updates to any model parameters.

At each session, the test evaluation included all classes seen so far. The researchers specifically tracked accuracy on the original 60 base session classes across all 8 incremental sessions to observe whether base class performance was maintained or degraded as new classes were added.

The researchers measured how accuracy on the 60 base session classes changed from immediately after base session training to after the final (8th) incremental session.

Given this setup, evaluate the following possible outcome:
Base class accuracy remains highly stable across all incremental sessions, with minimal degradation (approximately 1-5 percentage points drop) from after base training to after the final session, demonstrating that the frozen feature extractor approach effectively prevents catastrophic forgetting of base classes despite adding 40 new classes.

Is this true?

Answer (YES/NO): YES